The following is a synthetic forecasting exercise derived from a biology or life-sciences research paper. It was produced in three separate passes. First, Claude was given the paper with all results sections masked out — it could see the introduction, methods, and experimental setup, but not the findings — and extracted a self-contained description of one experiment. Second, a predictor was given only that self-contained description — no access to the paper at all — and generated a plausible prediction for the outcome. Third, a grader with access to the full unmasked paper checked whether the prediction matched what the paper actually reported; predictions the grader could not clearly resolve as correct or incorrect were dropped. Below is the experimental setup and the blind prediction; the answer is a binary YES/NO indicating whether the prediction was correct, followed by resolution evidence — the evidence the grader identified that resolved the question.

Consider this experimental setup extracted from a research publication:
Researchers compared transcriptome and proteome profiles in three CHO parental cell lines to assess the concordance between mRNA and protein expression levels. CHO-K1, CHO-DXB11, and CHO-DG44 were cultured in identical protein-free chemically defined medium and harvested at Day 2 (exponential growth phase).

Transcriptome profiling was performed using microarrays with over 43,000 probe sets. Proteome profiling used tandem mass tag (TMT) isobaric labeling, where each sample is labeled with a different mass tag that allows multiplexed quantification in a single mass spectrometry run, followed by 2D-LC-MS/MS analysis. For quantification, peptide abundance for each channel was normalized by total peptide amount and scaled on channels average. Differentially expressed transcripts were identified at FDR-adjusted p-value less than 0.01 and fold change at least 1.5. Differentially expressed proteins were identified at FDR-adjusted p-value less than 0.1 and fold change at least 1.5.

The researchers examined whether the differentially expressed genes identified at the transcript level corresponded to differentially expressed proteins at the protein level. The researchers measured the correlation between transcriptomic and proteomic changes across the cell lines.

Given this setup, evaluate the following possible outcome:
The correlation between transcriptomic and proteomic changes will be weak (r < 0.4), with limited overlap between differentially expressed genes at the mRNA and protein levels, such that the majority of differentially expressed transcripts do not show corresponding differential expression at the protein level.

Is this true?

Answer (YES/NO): NO